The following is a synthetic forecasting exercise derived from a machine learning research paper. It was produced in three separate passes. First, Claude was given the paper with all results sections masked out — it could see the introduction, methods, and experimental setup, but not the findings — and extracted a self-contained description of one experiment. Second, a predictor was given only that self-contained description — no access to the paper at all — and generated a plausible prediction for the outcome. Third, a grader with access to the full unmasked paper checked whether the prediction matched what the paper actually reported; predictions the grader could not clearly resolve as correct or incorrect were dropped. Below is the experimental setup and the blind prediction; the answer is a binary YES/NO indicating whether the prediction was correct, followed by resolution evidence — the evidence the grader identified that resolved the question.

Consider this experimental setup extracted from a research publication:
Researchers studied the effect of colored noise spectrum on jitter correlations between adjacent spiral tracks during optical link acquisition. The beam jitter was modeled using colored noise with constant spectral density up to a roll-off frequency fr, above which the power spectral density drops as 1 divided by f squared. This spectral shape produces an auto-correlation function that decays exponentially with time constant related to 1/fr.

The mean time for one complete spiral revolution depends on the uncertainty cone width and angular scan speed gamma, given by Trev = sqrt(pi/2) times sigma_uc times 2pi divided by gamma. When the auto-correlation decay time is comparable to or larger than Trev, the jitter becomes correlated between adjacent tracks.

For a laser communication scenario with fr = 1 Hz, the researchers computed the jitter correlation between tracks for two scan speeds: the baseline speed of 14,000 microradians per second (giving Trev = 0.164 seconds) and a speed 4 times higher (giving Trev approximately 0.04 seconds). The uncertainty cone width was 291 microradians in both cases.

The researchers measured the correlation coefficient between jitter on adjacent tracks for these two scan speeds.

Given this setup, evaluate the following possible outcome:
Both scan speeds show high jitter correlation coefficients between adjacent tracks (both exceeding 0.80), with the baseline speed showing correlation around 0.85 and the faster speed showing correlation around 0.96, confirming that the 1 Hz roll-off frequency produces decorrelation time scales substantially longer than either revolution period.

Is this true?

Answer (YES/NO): NO